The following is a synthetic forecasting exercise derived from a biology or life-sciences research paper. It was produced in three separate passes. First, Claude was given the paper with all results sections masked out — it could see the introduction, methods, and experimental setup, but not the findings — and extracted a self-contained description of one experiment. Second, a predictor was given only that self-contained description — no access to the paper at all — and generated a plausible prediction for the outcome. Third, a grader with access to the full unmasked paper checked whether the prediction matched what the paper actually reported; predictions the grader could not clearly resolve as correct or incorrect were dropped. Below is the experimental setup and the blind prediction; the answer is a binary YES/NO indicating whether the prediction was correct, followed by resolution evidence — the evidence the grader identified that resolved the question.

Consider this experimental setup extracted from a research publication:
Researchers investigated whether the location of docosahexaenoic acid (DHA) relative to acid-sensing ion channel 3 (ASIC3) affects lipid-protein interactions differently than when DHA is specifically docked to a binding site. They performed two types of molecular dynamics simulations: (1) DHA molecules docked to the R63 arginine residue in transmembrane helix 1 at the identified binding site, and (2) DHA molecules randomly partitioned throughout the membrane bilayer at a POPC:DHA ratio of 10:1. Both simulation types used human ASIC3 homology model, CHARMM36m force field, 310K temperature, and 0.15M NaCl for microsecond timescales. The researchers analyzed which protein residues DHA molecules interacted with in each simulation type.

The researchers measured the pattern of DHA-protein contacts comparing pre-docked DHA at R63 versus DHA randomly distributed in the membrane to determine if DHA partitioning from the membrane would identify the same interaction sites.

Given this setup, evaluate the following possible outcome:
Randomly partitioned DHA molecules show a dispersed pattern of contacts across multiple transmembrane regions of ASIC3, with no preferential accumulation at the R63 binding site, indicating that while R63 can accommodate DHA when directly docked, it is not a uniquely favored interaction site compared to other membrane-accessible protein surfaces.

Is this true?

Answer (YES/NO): NO